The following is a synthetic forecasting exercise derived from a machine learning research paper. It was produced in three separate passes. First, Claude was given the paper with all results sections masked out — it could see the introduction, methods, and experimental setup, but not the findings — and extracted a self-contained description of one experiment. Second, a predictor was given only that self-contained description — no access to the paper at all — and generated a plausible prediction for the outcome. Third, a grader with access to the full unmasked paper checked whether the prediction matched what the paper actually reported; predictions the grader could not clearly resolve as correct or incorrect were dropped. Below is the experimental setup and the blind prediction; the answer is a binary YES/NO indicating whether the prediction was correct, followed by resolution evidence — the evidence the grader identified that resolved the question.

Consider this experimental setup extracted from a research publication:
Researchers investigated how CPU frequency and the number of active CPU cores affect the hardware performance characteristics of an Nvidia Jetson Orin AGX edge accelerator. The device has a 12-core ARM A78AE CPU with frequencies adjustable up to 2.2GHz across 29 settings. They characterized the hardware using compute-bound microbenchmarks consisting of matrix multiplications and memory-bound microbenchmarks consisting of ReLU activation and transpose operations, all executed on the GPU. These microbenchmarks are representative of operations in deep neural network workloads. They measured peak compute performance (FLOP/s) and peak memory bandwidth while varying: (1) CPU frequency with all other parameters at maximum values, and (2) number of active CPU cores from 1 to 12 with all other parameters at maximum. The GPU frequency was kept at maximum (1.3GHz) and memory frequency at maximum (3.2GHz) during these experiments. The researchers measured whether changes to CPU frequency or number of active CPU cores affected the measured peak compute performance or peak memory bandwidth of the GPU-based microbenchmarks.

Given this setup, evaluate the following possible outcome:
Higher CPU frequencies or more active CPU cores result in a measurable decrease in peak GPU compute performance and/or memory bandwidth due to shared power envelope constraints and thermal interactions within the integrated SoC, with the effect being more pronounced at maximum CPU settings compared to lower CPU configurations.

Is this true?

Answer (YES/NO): NO